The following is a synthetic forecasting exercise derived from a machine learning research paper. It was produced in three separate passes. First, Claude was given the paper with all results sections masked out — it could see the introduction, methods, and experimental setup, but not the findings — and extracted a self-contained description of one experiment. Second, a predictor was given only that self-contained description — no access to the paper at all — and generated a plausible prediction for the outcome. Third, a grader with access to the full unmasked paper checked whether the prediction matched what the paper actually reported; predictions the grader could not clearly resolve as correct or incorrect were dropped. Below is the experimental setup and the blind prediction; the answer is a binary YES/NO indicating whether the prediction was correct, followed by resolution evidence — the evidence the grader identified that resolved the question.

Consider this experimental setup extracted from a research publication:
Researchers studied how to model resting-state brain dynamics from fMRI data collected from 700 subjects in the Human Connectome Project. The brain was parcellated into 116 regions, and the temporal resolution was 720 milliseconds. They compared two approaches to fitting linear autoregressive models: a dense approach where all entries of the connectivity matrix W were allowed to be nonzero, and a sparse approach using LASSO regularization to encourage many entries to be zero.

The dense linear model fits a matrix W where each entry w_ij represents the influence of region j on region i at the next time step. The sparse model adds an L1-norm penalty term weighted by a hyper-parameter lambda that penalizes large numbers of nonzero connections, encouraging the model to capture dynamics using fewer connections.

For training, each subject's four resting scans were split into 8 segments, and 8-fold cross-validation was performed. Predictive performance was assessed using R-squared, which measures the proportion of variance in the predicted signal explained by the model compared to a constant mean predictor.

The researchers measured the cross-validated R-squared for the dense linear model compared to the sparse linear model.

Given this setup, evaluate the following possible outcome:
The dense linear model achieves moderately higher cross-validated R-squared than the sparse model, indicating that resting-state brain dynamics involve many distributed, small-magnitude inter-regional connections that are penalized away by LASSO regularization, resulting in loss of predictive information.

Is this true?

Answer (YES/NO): NO